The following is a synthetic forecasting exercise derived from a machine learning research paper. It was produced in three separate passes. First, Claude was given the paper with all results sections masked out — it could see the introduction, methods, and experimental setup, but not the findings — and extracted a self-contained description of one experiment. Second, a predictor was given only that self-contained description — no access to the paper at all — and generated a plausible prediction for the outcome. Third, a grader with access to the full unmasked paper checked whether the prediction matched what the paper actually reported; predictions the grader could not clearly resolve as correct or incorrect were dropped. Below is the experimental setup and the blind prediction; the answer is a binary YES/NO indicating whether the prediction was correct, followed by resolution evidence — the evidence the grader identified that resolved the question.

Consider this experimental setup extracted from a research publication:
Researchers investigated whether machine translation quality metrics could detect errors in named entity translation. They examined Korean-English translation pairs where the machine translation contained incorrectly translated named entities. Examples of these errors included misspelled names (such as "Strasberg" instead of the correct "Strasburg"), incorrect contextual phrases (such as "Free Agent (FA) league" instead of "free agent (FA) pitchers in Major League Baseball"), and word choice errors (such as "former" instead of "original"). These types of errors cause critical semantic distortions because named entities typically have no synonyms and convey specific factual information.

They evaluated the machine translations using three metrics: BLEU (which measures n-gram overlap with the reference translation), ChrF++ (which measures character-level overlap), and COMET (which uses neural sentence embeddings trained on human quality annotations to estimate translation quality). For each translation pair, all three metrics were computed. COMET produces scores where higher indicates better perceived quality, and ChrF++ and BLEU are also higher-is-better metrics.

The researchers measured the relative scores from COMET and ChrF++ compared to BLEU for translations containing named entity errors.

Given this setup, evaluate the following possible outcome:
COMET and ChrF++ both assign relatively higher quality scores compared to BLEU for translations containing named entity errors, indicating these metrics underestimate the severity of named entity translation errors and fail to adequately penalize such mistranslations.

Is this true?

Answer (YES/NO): YES